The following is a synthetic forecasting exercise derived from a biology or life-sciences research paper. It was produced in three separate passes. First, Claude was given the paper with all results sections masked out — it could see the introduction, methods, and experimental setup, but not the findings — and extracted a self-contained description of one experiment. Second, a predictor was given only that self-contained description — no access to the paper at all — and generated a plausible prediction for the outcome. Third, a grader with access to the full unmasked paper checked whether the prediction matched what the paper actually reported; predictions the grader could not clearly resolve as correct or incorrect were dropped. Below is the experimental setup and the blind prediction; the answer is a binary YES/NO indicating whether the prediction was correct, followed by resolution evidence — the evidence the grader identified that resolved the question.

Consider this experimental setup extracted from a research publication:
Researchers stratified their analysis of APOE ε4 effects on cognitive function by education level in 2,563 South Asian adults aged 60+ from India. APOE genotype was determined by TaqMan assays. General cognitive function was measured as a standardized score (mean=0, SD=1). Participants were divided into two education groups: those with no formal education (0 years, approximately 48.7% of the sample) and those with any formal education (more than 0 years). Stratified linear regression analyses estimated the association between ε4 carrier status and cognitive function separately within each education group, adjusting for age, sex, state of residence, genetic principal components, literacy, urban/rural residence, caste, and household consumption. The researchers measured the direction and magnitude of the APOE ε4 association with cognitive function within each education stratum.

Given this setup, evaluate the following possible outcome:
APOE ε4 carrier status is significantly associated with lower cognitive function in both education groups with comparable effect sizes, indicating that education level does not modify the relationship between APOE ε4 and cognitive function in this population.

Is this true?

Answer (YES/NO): NO